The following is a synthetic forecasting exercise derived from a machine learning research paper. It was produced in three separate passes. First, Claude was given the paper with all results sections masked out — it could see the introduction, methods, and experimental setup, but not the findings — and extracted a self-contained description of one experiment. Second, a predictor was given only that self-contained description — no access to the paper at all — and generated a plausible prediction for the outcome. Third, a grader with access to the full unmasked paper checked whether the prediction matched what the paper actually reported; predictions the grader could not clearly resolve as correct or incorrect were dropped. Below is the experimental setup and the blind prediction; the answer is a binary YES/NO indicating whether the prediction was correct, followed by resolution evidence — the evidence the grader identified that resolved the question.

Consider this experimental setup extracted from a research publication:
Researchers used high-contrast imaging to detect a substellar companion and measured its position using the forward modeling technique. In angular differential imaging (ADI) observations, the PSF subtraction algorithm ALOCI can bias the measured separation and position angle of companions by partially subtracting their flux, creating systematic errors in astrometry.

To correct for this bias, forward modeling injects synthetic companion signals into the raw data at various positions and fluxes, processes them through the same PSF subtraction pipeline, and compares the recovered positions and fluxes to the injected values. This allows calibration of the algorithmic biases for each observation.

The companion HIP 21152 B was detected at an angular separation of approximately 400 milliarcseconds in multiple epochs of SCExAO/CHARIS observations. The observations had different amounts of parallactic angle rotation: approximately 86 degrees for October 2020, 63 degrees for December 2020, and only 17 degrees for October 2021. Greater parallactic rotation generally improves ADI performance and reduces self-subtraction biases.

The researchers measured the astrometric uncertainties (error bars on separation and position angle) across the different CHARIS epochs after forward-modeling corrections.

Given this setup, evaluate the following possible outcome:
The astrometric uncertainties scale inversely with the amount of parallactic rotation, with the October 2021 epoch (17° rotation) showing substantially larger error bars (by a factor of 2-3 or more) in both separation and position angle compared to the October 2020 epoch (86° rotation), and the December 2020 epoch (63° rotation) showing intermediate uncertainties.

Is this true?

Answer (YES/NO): NO